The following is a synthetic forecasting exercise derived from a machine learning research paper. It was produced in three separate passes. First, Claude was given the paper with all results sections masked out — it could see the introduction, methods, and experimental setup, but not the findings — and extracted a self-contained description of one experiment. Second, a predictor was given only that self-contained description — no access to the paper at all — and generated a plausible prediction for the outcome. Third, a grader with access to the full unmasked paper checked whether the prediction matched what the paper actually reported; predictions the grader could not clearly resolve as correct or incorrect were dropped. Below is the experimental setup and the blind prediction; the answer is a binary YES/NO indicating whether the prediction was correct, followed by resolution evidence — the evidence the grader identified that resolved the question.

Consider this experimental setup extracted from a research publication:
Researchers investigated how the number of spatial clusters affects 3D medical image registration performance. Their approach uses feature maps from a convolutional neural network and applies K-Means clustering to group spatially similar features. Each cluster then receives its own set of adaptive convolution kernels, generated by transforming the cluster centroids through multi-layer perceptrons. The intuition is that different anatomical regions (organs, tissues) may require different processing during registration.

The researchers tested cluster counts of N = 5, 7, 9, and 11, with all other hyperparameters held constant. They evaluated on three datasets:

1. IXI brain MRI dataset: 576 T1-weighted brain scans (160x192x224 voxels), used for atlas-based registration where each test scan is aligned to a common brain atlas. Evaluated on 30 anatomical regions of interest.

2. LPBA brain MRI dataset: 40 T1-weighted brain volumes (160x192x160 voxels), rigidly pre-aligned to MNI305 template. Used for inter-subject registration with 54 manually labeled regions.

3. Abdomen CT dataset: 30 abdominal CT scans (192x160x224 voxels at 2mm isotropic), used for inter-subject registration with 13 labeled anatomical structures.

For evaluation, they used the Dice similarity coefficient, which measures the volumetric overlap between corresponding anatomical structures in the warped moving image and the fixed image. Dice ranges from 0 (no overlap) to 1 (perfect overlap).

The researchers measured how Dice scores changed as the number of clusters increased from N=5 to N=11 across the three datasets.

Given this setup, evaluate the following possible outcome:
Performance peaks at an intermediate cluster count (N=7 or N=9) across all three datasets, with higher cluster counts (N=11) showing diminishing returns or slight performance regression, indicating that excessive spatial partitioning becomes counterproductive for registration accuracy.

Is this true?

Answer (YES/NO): YES